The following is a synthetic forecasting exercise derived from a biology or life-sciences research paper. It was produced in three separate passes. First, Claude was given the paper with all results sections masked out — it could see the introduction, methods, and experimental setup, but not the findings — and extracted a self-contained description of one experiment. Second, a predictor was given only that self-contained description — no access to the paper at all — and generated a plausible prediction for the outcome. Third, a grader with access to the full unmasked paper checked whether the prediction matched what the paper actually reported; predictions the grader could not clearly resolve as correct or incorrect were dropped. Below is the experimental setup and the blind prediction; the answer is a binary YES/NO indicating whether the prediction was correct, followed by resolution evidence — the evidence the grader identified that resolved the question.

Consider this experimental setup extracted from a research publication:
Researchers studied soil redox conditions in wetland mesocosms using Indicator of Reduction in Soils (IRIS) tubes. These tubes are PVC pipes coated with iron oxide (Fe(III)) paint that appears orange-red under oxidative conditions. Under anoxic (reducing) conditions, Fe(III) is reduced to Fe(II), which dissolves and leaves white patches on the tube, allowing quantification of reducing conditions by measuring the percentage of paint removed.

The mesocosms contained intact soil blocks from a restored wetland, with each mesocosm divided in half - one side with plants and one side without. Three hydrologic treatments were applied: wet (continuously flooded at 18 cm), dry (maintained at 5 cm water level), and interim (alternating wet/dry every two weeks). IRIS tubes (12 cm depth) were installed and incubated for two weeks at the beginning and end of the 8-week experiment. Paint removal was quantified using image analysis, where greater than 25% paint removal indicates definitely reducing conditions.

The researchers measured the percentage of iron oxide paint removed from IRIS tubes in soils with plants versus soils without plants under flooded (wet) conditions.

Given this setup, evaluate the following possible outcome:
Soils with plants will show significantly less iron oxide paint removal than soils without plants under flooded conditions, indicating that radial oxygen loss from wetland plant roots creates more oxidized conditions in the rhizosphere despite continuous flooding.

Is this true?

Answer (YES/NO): NO